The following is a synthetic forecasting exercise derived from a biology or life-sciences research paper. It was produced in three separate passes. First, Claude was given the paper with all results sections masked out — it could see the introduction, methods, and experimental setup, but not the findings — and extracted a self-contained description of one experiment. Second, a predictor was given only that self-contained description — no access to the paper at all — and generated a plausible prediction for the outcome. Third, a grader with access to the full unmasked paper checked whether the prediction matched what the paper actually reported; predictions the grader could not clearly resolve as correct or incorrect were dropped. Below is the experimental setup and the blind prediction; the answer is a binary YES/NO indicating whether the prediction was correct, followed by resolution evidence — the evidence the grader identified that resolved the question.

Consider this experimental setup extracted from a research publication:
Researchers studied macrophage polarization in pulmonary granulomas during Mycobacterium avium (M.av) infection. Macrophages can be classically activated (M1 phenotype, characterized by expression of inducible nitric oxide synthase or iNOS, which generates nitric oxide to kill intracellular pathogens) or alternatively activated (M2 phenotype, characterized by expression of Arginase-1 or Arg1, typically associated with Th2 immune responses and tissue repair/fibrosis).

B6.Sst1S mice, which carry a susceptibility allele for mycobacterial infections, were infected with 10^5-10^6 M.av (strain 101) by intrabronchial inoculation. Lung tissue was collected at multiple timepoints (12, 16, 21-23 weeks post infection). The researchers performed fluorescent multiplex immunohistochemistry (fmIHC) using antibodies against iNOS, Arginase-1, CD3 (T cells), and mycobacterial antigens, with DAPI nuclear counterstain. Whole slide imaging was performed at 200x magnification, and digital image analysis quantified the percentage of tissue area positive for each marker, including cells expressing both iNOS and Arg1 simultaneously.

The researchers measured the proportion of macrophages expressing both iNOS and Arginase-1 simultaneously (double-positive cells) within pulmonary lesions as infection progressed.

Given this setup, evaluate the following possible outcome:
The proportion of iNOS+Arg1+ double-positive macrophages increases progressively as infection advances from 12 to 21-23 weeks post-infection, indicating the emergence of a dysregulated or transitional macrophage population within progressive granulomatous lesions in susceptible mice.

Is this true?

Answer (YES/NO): YES